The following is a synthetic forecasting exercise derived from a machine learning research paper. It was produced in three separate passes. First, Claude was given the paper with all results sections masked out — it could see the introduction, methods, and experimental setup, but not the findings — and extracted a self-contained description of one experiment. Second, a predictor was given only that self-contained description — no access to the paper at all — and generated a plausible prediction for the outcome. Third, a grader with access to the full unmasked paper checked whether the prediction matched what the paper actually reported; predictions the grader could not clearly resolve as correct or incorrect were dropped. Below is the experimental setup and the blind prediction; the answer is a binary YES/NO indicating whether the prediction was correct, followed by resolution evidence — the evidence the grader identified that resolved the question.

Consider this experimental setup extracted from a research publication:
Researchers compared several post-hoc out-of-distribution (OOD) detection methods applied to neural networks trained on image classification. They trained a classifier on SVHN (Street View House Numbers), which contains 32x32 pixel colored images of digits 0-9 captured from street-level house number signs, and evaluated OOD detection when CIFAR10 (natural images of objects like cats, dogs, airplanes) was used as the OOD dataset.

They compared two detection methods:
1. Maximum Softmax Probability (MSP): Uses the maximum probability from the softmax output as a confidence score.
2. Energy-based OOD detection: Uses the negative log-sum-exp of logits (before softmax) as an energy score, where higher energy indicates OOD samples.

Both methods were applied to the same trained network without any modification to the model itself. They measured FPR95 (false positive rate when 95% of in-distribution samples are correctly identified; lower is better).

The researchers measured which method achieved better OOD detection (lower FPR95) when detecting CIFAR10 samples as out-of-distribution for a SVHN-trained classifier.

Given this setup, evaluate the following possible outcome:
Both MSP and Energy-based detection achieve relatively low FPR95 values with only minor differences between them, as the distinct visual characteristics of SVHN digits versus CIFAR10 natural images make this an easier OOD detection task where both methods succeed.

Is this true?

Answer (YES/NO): YES